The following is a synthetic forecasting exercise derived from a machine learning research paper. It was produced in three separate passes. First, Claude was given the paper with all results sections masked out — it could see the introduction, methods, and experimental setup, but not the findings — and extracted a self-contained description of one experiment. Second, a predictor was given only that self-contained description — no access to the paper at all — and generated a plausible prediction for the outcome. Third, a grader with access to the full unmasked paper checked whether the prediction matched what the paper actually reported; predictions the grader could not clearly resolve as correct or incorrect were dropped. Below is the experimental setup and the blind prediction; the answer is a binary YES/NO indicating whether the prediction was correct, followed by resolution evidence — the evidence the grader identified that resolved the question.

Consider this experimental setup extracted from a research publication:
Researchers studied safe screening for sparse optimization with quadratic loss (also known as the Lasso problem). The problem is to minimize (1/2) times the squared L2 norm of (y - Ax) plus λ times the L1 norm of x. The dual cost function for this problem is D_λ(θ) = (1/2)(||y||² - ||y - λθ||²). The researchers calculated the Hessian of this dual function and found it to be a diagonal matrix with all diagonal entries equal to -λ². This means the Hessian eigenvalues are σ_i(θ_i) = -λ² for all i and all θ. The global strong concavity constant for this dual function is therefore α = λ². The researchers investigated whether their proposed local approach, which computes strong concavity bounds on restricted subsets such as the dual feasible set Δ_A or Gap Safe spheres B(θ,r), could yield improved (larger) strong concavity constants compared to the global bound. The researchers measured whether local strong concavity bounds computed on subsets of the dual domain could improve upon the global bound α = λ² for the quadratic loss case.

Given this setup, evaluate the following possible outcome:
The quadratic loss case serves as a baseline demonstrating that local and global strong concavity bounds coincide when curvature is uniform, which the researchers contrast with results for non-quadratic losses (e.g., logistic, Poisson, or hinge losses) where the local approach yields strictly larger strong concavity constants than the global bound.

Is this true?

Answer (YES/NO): NO